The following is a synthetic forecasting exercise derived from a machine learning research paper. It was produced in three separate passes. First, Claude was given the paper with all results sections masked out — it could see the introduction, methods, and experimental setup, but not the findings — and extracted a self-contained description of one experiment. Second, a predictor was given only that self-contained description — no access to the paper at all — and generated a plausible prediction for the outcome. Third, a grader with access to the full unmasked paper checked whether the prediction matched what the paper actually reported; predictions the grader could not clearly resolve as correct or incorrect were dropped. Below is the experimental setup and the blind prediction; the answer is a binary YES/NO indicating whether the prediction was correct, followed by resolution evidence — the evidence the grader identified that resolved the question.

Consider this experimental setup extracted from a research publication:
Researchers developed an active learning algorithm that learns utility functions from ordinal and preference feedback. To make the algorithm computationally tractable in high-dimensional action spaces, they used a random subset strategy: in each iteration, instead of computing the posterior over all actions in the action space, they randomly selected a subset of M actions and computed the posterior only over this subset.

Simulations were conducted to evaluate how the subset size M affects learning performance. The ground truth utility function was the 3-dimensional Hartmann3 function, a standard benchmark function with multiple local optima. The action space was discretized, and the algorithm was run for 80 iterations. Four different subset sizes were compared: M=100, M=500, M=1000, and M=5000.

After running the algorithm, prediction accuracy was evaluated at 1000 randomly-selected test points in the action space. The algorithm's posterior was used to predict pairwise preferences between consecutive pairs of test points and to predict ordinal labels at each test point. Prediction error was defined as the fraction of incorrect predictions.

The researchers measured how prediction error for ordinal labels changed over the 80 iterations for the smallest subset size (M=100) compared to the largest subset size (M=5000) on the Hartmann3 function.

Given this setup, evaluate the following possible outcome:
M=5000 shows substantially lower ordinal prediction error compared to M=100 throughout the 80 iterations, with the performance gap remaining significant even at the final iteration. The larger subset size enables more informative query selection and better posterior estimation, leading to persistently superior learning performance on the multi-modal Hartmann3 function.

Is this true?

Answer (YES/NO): NO